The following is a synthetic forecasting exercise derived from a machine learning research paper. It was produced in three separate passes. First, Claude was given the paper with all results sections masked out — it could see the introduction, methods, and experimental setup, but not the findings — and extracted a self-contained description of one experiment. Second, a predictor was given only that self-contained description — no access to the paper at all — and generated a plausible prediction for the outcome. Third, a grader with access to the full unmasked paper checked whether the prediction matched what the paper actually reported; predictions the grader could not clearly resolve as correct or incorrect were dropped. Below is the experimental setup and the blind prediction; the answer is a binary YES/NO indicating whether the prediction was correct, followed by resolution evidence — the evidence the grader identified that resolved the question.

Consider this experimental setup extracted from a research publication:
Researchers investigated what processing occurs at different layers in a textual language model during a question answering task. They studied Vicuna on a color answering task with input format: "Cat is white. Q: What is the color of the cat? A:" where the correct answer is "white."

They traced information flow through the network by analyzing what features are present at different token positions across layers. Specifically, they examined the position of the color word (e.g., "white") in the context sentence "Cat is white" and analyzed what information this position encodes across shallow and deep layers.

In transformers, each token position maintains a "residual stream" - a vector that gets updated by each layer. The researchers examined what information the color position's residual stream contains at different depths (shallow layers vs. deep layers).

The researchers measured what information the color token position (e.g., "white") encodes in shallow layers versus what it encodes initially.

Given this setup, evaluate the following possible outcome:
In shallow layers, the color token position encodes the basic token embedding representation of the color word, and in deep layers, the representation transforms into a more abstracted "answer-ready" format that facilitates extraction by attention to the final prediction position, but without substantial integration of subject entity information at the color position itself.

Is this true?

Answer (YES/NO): NO